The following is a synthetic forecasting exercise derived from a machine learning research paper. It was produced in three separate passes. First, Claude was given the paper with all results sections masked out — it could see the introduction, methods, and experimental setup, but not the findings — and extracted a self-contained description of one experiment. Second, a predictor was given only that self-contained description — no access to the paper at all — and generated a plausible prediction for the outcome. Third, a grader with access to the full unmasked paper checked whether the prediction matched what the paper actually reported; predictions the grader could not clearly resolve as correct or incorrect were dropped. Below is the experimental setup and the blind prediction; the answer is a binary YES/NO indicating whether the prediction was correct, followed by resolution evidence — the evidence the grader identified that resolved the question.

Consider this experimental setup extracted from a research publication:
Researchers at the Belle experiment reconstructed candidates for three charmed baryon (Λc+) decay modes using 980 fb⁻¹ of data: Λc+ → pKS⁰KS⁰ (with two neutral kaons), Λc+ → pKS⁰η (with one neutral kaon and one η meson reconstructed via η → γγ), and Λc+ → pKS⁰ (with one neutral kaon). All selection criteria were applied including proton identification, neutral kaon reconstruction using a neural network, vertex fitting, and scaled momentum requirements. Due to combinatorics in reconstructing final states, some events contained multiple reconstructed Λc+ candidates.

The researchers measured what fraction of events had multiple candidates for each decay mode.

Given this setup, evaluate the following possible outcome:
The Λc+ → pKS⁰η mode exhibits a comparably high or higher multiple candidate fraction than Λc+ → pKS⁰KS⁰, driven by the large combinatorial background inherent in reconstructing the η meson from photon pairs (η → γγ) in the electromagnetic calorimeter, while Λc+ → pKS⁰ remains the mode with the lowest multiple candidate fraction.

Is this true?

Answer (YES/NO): YES